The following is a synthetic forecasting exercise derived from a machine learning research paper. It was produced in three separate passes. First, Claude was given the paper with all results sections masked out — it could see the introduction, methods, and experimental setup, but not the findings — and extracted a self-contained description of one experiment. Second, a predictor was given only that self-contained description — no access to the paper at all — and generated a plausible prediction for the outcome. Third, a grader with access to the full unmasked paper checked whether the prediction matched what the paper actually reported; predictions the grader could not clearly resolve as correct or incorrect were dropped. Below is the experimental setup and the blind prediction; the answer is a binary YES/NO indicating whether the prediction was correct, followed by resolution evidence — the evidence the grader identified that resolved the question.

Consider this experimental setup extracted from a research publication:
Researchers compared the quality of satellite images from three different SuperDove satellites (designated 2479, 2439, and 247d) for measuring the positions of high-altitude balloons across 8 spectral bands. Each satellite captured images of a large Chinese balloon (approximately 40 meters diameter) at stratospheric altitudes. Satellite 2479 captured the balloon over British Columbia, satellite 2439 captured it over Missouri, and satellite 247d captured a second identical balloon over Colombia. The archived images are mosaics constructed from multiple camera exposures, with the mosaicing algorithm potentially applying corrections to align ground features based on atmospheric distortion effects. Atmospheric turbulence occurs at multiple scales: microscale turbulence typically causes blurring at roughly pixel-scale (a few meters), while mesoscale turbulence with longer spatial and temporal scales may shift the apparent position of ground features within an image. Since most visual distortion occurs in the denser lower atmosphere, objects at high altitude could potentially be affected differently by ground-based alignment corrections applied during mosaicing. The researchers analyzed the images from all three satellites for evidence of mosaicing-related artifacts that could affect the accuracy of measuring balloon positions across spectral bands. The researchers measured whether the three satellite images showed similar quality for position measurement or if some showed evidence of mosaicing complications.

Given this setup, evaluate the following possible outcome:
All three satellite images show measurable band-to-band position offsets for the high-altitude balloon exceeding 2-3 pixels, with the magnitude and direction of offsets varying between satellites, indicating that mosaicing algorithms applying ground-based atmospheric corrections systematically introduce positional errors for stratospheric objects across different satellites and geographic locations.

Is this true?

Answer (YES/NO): NO